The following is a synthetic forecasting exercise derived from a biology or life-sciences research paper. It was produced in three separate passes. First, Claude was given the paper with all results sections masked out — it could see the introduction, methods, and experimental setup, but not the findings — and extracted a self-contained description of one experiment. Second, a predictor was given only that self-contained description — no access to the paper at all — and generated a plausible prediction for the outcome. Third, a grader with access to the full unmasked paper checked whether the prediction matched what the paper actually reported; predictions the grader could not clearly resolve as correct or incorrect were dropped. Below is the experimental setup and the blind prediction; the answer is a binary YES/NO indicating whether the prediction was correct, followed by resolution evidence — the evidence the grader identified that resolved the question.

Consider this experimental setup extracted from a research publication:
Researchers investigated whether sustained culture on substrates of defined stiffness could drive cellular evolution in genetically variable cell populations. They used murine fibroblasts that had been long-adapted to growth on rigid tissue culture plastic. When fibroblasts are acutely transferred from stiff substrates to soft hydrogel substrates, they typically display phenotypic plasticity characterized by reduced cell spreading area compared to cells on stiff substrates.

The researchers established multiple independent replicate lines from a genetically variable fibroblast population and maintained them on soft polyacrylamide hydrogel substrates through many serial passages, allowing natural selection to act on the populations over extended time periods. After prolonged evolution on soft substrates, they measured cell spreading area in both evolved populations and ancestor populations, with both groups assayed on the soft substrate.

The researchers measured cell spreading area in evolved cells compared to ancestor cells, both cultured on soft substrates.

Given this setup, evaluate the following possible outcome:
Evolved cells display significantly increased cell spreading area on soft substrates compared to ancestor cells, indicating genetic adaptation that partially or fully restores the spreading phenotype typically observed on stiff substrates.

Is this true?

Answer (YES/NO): YES